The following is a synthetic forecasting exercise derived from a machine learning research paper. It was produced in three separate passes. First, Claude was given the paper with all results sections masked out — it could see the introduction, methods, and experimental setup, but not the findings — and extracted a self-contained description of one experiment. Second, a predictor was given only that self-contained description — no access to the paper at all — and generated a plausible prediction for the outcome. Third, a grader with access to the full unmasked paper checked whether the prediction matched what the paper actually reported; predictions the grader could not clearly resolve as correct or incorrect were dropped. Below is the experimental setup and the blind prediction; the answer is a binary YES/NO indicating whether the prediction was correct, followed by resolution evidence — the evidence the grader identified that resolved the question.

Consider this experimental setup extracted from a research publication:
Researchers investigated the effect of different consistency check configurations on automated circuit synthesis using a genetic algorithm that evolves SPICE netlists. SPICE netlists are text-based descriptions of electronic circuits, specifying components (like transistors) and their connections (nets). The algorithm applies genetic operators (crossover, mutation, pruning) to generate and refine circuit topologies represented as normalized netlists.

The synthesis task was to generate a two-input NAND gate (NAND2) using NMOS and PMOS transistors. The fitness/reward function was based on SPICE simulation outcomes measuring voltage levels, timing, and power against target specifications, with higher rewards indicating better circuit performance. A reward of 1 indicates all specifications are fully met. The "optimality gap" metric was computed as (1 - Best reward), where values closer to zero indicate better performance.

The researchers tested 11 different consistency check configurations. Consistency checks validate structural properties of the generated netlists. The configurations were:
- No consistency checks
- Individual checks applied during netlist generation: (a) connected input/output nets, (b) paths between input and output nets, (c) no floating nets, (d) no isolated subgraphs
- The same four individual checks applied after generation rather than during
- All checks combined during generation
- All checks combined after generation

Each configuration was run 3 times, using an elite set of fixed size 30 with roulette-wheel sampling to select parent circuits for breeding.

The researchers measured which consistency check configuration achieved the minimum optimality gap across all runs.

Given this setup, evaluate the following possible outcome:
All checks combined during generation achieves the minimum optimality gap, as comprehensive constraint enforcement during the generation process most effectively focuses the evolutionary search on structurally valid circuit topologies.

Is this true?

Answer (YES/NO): NO